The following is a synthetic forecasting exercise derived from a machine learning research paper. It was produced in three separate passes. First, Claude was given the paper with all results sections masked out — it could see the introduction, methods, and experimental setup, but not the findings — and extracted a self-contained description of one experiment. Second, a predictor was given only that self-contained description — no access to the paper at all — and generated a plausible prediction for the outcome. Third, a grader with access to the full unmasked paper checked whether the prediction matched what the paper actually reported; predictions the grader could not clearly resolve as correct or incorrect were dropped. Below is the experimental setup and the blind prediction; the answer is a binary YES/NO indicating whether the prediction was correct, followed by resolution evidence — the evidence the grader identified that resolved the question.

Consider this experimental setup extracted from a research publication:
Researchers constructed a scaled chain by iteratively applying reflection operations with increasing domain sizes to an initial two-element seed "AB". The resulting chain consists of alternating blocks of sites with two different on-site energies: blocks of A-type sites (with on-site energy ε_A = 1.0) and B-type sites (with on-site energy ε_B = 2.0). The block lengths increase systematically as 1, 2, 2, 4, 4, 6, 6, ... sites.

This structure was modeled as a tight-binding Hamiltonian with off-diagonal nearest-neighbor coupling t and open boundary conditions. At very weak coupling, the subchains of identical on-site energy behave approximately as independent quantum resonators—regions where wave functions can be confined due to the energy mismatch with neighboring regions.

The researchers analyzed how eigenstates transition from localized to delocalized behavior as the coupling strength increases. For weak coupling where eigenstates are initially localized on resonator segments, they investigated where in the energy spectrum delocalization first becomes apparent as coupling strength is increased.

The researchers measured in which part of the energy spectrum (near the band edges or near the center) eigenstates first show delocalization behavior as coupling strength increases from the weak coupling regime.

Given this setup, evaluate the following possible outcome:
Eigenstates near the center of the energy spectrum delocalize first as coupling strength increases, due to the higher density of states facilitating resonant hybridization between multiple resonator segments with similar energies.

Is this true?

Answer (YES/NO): YES